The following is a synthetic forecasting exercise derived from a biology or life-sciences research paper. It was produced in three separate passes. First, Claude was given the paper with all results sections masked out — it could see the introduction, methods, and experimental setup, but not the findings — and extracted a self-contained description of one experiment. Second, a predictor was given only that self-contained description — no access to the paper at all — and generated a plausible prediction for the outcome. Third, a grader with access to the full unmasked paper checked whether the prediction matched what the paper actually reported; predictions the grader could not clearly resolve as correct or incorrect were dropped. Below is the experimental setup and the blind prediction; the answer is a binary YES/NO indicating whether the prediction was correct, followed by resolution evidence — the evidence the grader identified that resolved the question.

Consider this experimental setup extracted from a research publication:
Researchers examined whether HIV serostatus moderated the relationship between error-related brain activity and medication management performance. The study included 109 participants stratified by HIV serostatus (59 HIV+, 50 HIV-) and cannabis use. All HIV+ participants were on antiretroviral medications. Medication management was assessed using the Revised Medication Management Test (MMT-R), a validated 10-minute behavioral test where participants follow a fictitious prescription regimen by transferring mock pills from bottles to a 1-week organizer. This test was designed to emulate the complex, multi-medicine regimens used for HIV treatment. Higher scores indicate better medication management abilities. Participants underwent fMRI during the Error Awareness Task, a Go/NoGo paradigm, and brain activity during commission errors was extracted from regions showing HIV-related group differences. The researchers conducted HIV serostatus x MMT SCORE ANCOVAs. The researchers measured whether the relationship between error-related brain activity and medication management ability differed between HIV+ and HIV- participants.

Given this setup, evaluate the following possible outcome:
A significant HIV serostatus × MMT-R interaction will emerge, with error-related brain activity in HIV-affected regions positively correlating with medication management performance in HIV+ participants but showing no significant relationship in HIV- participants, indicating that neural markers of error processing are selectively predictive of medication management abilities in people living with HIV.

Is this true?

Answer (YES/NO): NO